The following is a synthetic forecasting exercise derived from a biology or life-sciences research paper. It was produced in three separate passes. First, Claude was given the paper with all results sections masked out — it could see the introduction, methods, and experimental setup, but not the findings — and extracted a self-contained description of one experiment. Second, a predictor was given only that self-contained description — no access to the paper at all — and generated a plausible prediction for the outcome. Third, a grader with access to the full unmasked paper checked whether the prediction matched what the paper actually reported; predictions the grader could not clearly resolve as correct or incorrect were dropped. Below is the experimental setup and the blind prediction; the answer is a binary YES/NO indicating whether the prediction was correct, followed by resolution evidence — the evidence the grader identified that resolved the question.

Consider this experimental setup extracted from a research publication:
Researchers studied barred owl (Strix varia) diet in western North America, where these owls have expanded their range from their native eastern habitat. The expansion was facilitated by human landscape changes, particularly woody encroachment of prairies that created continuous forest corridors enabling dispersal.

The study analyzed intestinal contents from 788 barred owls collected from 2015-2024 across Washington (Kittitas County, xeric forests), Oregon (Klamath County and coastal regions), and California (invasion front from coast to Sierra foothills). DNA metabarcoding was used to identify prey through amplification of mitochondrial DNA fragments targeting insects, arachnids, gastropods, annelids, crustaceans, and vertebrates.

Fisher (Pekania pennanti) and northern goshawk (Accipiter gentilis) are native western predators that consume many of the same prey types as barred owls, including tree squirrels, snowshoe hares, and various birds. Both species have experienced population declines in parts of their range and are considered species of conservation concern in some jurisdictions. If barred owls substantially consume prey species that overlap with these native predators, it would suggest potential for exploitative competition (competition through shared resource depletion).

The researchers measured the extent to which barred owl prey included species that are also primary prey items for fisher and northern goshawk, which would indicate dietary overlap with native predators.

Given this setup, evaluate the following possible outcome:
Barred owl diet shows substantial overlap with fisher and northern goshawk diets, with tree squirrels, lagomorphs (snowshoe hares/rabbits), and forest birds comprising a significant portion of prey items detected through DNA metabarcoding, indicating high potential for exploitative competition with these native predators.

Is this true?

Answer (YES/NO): NO